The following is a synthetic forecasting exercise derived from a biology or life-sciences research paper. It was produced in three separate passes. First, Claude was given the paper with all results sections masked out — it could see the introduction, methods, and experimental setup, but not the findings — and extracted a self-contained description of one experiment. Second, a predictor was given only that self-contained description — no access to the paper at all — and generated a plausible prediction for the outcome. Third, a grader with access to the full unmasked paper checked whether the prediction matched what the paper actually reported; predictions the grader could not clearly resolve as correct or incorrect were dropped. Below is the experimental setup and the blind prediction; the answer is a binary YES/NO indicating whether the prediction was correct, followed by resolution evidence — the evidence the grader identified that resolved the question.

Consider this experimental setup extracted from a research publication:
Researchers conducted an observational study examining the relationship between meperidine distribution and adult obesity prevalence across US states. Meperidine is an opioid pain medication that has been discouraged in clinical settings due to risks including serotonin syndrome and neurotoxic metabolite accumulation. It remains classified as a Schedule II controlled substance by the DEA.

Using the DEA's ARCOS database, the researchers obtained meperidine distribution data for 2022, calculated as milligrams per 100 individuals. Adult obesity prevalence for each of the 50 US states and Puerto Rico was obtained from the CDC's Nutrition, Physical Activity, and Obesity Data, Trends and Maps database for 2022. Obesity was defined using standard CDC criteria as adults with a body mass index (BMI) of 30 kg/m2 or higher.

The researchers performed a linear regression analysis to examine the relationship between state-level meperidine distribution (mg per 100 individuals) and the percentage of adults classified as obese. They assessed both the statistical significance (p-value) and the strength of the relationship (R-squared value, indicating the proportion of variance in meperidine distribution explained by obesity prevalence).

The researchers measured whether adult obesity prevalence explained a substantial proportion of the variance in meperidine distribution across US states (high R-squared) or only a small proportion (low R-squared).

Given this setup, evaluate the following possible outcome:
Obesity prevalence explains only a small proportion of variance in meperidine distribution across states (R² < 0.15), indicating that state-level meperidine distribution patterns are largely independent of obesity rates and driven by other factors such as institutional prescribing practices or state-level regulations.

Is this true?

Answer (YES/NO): YES